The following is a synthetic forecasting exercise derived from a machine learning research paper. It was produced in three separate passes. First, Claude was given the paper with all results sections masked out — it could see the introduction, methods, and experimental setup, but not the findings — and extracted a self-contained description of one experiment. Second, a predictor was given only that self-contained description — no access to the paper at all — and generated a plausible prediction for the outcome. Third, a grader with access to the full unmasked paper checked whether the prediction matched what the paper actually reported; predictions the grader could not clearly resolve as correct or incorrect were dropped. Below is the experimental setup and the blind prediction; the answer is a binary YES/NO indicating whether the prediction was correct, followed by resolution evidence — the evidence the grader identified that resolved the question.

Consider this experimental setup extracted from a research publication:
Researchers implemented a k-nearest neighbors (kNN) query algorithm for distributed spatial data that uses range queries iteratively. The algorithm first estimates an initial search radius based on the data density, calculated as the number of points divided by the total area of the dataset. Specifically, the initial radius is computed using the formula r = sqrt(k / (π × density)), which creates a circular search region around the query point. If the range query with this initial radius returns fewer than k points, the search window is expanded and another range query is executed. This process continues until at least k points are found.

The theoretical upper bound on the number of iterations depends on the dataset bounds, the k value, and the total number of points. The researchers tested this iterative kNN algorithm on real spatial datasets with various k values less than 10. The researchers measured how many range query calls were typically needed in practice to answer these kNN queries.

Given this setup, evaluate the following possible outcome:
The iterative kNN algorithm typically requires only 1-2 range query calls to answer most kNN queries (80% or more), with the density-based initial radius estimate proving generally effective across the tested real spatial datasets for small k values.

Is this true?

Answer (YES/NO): YES